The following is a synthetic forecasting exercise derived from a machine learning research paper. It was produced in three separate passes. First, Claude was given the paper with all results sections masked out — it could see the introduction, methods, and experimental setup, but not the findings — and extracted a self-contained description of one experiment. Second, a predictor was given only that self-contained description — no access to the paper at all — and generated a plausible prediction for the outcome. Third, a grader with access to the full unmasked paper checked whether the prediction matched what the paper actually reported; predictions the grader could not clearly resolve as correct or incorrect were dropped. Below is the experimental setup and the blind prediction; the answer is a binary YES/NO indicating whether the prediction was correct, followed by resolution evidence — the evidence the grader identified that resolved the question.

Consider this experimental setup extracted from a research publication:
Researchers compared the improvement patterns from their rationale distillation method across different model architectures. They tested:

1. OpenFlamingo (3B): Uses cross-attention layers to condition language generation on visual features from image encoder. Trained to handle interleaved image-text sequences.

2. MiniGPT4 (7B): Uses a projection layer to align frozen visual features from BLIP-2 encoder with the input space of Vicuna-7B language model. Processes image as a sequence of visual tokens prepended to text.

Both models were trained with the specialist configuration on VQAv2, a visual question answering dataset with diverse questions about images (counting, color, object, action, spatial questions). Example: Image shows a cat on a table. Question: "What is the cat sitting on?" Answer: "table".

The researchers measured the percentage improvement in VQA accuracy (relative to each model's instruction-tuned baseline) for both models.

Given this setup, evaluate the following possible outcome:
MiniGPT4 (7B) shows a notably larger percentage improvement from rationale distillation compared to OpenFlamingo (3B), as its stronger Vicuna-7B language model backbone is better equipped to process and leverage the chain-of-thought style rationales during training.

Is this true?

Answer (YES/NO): NO